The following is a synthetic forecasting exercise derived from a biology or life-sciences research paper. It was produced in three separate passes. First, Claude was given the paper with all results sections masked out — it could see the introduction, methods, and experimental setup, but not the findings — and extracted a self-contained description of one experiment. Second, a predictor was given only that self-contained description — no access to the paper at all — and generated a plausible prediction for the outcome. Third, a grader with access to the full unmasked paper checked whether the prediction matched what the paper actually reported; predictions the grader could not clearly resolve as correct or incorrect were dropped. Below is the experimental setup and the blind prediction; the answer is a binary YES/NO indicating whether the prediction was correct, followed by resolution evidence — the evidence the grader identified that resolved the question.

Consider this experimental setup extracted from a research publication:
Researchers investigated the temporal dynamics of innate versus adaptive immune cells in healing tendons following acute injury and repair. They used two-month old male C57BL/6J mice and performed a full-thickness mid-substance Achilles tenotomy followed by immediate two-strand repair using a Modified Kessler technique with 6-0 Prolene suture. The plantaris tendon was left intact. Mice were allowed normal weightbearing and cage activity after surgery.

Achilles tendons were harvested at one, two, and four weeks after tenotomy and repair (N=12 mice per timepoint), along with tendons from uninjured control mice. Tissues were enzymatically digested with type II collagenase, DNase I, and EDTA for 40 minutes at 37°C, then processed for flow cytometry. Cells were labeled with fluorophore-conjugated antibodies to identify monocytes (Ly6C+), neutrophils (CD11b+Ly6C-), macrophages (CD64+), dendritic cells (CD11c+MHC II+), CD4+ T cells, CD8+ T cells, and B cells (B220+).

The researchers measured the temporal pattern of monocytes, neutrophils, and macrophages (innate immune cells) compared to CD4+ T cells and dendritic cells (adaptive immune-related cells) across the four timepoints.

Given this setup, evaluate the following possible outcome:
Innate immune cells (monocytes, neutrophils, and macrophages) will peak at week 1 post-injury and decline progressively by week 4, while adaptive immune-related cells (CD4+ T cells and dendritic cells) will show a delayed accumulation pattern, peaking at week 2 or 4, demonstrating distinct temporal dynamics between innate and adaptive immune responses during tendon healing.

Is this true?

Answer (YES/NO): YES